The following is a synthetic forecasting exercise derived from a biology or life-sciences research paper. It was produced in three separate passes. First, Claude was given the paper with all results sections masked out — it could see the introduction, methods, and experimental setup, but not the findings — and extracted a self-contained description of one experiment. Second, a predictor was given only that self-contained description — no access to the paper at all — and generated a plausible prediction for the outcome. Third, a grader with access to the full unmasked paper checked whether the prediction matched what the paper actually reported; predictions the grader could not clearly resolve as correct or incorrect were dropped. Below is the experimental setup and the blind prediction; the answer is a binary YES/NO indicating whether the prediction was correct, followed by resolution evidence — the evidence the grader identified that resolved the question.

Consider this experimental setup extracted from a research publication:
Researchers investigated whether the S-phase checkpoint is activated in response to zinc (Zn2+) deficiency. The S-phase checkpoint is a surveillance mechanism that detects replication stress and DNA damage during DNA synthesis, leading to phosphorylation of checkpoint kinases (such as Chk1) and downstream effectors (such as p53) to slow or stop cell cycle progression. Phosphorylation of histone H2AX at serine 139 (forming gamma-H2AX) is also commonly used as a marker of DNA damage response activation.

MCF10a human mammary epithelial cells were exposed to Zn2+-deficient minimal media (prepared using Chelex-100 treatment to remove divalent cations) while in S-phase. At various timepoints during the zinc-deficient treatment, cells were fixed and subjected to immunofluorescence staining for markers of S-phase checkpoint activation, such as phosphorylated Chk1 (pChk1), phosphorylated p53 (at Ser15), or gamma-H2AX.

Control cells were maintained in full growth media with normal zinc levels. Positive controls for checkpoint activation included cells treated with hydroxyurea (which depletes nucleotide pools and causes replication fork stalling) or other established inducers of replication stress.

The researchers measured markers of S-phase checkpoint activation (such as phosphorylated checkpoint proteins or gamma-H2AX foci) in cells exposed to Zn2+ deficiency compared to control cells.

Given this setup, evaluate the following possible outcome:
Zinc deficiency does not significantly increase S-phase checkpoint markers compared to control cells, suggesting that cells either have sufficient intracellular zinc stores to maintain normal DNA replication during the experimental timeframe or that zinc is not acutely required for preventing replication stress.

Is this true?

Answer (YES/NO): NO